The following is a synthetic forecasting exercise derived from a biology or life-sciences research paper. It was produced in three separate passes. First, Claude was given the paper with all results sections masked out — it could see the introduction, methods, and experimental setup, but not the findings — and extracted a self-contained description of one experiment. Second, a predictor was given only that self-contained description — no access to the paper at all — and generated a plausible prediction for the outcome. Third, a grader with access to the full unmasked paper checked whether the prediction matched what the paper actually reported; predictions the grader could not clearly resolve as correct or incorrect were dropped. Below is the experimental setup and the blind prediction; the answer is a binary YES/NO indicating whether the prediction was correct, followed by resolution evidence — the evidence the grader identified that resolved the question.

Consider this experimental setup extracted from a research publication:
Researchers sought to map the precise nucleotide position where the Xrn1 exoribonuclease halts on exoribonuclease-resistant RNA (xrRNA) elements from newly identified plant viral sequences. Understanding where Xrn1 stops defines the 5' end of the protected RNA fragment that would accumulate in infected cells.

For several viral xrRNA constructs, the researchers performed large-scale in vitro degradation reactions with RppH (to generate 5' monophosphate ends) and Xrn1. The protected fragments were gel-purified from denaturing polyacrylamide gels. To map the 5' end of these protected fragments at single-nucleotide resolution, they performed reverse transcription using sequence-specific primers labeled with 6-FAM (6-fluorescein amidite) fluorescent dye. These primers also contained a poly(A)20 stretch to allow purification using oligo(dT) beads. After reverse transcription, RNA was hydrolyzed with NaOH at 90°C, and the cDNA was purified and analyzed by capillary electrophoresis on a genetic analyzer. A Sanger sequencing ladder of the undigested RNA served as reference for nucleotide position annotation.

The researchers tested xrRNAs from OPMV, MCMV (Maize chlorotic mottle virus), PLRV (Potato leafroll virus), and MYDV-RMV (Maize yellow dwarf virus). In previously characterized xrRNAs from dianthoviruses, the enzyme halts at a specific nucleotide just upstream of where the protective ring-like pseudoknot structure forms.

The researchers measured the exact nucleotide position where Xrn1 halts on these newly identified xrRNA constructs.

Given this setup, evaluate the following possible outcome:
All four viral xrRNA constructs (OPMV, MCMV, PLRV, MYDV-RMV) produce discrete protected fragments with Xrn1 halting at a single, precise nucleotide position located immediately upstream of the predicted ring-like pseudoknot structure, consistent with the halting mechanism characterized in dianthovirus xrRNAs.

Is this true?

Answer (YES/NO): YES